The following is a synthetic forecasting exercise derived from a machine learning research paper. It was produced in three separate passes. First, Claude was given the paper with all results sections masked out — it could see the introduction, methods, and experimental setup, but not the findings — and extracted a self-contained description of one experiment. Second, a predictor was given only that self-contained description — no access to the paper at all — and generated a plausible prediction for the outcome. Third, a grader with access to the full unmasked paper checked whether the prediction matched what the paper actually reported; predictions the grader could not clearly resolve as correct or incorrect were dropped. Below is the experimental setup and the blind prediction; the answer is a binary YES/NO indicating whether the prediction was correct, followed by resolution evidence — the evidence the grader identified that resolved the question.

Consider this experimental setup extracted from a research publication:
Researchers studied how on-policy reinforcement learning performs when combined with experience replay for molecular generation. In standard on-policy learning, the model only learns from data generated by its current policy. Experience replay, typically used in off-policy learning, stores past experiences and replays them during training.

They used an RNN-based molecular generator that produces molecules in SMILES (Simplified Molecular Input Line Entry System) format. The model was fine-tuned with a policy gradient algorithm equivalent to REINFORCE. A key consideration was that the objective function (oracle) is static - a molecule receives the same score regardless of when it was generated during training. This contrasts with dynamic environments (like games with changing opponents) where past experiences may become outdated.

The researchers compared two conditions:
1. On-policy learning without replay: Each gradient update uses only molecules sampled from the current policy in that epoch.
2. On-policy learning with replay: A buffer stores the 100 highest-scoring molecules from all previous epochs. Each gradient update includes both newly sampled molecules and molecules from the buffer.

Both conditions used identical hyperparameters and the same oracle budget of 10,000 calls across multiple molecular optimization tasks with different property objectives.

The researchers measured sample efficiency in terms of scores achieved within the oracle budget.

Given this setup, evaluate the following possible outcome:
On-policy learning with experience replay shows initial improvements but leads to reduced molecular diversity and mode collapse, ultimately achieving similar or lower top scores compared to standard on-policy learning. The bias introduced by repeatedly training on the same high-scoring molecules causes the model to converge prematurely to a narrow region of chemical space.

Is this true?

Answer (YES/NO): NO